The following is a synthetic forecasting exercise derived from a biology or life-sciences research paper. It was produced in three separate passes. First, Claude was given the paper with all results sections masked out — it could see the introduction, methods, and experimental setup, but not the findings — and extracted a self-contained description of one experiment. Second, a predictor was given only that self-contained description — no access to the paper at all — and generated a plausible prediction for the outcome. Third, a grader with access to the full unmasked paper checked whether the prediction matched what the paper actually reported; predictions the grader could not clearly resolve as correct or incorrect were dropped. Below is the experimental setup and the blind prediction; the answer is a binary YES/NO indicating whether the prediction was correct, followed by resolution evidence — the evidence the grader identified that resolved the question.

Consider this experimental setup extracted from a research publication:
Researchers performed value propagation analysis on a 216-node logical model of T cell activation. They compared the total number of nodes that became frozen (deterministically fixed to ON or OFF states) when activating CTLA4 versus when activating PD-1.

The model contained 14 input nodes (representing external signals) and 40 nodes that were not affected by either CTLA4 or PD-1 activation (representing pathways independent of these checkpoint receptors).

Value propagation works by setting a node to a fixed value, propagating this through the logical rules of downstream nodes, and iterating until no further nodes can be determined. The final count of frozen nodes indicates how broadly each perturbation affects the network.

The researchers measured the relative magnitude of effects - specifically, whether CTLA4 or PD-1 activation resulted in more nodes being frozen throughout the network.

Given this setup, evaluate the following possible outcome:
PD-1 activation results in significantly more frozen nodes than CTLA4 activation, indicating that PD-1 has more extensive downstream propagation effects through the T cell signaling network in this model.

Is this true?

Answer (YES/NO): NO